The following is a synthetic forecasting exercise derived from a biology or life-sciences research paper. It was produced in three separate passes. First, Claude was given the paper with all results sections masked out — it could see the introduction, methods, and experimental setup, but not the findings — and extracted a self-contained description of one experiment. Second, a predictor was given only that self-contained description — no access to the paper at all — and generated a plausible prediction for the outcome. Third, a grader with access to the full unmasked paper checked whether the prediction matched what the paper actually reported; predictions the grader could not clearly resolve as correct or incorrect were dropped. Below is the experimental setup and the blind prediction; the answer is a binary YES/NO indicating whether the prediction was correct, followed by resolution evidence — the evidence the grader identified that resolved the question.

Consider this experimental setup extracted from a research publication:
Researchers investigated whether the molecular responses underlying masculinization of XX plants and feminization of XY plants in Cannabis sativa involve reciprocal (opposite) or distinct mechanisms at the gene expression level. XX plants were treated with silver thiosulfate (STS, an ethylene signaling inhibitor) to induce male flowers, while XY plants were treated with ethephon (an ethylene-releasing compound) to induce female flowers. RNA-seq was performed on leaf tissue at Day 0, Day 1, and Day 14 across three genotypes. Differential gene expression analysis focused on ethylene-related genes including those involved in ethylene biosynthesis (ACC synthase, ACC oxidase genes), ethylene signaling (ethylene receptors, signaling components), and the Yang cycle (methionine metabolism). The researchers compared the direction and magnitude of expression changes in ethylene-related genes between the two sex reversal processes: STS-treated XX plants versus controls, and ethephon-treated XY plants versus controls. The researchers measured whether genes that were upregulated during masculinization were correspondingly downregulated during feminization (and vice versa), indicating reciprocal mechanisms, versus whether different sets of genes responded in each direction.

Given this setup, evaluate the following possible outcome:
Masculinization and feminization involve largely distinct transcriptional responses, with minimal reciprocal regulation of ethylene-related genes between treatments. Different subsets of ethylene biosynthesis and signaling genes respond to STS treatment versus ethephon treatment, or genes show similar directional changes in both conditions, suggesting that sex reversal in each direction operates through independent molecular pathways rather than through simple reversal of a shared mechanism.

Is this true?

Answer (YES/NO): YES